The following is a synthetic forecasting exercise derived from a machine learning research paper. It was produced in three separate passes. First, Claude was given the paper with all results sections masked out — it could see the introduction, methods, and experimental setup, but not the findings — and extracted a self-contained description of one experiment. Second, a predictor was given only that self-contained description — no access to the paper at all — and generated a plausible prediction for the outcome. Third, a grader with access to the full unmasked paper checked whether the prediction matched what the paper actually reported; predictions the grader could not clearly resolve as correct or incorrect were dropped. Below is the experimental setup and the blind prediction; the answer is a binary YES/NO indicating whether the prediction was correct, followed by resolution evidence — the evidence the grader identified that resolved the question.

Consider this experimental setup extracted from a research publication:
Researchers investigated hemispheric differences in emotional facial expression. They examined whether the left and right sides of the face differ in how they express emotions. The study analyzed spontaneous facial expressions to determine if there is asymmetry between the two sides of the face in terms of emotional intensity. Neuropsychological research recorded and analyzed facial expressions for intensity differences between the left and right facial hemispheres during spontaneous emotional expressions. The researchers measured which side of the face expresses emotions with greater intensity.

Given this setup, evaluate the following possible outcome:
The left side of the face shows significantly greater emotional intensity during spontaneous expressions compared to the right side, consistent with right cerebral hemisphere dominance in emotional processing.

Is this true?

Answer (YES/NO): YES